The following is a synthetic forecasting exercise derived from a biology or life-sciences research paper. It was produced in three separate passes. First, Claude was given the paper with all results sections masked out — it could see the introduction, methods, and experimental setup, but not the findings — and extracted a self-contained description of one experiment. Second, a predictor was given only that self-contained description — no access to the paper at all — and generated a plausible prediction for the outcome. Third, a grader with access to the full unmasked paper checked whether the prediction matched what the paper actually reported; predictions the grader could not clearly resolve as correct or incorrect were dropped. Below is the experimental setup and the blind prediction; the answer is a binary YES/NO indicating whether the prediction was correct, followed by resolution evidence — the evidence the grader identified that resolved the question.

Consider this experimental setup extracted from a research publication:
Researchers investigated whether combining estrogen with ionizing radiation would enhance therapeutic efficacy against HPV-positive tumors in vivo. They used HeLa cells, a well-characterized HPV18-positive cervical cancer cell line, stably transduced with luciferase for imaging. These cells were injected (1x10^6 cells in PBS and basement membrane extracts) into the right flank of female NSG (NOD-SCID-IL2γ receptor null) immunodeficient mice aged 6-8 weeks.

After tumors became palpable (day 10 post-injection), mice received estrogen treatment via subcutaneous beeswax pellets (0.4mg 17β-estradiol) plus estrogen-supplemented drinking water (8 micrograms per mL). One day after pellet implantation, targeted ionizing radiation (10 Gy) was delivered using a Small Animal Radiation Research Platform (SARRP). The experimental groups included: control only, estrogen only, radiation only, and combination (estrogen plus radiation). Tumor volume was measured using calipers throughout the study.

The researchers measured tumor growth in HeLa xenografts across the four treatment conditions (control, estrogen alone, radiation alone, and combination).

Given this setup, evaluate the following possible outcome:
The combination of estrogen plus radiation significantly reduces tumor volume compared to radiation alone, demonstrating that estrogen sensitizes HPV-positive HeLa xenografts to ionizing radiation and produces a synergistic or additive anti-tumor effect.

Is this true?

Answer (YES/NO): NO